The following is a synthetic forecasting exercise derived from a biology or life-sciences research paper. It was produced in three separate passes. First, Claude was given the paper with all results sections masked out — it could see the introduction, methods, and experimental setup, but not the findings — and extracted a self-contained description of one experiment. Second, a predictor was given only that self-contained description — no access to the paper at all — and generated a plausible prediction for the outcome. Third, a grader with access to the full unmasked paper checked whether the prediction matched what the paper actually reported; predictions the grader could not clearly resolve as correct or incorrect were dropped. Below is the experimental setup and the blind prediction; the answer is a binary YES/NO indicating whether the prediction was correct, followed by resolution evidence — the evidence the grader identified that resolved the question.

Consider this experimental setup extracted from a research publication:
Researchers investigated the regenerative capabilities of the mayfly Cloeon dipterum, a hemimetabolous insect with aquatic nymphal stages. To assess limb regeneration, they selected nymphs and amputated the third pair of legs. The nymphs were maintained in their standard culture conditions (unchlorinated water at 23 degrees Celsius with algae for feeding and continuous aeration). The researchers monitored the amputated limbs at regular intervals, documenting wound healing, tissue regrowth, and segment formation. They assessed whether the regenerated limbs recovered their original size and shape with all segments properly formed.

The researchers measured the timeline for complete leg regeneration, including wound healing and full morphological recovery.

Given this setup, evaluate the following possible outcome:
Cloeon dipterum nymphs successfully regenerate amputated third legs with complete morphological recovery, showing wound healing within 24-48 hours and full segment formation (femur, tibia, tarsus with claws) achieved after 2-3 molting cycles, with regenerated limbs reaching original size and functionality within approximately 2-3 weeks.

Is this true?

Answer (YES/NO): NO